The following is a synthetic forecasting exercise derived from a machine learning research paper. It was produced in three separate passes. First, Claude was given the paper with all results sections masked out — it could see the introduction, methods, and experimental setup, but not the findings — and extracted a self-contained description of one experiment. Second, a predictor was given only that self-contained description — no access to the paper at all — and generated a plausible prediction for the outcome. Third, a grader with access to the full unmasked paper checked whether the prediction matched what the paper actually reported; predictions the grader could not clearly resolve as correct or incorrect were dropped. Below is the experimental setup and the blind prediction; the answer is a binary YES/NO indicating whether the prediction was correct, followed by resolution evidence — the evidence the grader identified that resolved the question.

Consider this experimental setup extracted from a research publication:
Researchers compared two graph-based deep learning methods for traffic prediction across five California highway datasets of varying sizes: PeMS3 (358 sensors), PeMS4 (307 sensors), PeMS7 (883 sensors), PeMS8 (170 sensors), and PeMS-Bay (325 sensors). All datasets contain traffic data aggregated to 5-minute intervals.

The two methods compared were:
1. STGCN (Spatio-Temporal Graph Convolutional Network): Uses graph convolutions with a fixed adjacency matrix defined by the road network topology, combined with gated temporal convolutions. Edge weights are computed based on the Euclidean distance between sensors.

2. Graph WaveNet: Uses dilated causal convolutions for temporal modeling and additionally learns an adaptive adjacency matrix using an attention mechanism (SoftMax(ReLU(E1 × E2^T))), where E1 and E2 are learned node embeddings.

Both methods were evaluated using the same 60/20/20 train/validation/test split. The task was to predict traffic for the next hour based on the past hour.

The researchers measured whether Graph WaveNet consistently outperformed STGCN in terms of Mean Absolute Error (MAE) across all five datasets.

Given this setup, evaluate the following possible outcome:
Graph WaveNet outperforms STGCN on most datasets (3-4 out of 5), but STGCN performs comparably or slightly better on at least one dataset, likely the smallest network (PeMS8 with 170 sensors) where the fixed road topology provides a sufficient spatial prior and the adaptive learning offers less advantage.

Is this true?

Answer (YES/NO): NO